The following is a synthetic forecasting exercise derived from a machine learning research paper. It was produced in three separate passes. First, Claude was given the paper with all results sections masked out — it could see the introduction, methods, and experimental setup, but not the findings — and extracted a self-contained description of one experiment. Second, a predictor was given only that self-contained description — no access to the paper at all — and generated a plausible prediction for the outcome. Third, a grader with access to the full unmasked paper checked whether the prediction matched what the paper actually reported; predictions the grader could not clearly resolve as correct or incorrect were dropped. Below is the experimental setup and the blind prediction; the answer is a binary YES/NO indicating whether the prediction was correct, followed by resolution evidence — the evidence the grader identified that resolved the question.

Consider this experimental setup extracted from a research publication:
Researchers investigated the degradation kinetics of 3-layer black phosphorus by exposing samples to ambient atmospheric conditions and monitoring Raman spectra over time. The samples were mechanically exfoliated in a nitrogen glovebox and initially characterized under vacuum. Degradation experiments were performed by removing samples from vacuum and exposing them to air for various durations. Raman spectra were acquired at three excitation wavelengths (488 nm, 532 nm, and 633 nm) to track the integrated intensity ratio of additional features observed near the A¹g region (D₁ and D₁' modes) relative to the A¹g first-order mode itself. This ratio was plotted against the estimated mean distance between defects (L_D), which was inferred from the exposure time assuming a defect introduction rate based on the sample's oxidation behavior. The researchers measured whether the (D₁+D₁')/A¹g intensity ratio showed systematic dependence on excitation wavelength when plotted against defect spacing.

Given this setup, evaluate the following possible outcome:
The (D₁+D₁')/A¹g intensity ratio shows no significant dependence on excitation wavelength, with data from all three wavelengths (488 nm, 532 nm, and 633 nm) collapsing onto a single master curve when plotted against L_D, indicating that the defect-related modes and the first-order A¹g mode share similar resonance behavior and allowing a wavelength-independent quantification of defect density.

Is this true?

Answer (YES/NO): NO